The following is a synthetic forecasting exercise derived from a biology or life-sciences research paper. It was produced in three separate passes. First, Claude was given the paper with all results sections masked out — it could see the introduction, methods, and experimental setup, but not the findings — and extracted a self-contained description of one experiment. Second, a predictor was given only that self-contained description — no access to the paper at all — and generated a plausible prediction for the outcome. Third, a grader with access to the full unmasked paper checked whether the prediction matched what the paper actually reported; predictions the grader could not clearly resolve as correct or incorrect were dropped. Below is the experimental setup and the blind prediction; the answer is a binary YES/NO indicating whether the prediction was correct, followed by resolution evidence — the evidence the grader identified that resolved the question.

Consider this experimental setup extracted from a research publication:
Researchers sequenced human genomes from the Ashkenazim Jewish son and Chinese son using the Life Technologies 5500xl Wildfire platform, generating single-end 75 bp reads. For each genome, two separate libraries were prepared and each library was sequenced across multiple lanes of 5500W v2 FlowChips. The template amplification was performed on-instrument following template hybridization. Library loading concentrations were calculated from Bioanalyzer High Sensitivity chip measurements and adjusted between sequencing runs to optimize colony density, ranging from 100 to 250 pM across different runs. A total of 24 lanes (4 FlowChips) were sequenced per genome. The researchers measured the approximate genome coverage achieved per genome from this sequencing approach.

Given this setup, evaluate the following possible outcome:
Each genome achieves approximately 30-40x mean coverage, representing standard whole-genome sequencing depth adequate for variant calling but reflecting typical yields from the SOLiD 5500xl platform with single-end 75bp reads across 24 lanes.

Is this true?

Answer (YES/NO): NO